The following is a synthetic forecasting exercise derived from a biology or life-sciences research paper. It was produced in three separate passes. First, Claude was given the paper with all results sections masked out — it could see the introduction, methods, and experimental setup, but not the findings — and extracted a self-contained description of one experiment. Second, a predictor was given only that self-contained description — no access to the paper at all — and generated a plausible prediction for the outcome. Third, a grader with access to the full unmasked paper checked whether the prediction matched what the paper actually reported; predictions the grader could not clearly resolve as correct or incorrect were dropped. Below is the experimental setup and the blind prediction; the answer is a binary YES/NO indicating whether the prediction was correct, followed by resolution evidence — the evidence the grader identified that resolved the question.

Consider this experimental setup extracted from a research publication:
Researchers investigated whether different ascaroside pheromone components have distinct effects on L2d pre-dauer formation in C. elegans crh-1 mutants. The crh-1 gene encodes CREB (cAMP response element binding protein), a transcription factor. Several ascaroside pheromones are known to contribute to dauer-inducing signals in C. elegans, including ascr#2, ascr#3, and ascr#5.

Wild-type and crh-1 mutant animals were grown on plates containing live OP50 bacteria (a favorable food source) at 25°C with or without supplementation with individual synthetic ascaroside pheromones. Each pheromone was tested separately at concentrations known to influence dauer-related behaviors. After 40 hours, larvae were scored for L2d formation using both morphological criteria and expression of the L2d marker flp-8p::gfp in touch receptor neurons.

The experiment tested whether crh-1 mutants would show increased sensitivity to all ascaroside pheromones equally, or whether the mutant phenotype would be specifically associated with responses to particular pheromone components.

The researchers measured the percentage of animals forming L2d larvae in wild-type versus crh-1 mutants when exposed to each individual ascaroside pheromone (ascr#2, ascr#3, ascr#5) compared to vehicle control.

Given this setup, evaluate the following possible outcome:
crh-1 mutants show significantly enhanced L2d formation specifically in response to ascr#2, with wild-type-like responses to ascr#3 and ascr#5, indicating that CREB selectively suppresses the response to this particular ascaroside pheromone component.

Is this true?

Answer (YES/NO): NO